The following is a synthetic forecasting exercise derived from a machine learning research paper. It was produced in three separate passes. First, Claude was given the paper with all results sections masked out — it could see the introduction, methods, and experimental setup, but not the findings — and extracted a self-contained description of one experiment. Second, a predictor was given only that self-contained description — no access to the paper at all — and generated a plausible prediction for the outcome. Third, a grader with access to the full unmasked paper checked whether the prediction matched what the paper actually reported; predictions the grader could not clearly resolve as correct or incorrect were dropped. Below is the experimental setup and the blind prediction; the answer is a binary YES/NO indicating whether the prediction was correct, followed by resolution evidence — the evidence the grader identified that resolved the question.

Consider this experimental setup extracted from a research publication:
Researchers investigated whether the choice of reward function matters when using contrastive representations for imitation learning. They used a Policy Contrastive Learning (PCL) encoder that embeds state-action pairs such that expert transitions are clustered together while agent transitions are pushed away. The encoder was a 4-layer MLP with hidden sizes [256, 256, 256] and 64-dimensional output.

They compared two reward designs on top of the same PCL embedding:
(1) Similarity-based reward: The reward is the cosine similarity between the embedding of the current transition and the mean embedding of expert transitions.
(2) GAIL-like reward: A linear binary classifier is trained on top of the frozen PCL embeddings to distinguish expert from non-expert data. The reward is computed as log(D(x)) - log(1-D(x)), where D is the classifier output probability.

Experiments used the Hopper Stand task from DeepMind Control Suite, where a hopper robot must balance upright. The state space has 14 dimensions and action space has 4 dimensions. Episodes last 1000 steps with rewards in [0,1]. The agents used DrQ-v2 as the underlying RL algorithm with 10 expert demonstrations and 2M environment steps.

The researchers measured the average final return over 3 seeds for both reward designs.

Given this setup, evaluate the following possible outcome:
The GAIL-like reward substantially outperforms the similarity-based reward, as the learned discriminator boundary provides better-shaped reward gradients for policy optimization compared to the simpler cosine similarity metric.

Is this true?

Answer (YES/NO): NO